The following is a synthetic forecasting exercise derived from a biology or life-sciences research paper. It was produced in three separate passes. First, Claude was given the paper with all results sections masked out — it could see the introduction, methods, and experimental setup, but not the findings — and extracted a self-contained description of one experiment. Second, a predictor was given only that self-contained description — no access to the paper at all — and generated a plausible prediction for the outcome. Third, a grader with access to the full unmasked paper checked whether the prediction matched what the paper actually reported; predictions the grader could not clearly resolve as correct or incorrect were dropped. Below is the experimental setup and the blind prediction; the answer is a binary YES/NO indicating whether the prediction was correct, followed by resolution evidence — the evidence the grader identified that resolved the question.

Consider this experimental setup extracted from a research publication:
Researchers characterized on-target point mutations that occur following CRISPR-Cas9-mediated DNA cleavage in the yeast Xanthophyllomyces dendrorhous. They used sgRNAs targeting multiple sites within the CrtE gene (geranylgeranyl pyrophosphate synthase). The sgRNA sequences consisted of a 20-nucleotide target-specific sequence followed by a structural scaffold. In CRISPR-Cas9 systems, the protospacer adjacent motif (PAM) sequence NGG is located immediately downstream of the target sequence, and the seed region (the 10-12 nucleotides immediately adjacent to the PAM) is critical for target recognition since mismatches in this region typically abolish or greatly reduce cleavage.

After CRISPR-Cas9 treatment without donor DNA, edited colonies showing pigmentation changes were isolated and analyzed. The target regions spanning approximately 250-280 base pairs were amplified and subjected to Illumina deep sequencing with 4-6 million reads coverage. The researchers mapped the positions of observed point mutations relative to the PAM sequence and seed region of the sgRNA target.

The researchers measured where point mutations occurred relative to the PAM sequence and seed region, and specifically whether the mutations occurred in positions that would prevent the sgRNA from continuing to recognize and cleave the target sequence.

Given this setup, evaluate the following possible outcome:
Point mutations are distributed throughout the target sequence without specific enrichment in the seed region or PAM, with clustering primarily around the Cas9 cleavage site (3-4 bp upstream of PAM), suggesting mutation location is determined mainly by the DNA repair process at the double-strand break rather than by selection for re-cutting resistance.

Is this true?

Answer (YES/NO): NO